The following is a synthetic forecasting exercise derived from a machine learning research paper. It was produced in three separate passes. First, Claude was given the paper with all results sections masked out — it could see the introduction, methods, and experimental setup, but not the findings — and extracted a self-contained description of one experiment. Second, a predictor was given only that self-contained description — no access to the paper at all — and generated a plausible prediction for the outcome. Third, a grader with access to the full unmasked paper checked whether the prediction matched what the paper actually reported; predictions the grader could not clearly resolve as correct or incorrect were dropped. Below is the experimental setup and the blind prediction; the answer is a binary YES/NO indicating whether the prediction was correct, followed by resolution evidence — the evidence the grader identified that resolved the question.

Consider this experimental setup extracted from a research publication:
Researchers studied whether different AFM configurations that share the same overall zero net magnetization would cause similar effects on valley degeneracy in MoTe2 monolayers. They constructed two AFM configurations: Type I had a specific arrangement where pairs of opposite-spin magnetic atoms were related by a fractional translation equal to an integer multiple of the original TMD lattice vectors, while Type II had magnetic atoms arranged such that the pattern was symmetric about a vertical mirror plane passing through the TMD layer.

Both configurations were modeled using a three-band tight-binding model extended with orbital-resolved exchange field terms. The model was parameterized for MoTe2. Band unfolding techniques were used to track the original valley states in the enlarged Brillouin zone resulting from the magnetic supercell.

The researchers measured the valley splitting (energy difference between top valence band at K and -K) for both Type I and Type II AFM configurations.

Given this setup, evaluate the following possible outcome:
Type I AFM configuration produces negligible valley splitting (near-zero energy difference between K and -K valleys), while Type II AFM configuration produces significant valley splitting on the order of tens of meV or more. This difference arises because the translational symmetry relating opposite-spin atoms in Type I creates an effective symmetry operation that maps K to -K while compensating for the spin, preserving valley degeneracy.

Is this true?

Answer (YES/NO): NO